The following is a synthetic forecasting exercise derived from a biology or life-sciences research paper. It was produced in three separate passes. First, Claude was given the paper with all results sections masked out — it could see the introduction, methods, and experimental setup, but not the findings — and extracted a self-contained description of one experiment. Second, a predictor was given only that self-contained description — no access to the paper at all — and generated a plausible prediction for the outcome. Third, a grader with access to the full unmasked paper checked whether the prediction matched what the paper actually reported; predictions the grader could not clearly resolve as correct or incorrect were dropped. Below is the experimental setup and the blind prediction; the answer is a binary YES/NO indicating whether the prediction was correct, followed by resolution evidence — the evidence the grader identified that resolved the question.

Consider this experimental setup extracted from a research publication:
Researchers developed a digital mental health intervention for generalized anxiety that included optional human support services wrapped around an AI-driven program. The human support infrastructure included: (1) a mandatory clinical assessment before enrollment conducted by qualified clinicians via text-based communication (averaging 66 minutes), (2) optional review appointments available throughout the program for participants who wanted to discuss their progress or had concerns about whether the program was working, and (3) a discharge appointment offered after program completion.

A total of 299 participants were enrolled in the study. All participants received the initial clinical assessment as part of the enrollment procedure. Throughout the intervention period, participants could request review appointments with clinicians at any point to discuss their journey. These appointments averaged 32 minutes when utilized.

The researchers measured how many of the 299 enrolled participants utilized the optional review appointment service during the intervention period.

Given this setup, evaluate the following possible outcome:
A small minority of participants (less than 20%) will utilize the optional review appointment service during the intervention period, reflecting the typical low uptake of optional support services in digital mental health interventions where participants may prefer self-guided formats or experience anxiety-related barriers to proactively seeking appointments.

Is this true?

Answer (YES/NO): YES